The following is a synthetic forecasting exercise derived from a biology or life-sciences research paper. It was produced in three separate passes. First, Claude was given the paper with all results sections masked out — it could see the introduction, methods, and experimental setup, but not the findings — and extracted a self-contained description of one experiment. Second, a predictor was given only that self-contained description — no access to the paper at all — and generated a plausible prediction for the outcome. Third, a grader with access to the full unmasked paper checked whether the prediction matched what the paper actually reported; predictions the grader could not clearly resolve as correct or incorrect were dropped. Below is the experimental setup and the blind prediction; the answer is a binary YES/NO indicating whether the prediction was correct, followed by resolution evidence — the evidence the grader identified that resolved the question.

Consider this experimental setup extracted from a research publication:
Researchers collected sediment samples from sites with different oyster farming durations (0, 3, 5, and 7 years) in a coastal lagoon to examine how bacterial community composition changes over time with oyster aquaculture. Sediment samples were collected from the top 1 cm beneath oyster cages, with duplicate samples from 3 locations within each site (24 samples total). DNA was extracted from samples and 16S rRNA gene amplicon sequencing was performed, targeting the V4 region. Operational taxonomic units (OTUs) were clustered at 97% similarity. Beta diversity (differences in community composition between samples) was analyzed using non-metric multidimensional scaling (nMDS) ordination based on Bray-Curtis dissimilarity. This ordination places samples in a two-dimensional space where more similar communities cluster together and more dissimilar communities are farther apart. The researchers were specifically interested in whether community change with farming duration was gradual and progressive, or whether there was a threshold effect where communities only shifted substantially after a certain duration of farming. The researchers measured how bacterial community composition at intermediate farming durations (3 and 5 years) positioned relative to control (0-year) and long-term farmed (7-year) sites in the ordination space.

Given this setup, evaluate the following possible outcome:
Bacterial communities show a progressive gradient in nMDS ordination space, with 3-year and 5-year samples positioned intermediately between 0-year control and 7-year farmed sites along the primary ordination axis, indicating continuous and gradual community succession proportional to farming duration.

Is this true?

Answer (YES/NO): NO